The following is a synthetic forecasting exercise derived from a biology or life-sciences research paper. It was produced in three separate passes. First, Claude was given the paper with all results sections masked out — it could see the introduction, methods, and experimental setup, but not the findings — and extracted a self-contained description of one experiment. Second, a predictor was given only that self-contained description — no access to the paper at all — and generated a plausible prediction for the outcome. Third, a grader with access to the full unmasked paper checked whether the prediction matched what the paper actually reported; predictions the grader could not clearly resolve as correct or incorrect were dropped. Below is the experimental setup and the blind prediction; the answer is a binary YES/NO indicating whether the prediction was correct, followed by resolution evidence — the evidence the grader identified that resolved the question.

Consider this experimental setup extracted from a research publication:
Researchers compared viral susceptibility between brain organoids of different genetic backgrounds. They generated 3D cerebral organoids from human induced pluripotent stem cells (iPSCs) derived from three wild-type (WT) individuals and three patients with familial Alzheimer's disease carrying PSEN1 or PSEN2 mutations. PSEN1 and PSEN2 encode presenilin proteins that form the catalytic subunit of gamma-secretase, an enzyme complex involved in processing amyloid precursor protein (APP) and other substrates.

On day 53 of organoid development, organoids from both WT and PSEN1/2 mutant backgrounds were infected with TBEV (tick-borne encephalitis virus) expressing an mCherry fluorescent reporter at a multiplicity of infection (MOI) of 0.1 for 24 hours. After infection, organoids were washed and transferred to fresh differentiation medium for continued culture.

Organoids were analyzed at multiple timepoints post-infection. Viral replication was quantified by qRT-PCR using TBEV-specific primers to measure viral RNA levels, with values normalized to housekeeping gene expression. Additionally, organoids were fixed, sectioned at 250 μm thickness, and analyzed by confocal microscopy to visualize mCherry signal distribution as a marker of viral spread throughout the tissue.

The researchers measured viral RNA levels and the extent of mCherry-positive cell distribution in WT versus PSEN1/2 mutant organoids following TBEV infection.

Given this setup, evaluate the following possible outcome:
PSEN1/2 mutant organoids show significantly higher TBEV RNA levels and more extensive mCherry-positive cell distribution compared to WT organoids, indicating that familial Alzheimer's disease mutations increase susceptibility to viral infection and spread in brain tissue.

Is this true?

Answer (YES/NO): NO